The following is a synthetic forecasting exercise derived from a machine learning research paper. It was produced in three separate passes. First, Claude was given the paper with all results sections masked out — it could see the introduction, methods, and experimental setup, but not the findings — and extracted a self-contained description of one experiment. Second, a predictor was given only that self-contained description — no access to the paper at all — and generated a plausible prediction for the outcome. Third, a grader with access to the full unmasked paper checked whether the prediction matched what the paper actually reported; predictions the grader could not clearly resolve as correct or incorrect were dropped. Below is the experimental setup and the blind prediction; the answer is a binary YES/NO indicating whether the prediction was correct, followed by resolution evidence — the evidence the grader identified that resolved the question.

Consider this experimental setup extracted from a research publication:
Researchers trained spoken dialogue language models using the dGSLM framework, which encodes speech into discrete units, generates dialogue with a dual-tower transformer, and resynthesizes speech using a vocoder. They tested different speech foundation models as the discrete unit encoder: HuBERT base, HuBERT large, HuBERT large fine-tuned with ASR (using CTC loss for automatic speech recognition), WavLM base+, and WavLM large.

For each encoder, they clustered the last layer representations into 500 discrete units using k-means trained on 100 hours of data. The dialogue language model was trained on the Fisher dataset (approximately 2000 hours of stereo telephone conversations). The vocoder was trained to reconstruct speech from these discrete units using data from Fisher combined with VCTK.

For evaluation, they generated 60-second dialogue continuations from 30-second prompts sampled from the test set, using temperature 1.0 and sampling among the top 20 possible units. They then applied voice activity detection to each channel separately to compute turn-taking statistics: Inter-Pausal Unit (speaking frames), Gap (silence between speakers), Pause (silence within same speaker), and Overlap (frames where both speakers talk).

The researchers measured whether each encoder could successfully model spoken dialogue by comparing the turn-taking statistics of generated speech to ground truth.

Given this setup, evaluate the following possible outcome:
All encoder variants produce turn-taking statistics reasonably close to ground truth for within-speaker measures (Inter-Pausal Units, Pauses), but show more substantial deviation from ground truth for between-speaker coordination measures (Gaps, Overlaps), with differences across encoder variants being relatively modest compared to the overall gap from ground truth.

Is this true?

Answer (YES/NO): NO